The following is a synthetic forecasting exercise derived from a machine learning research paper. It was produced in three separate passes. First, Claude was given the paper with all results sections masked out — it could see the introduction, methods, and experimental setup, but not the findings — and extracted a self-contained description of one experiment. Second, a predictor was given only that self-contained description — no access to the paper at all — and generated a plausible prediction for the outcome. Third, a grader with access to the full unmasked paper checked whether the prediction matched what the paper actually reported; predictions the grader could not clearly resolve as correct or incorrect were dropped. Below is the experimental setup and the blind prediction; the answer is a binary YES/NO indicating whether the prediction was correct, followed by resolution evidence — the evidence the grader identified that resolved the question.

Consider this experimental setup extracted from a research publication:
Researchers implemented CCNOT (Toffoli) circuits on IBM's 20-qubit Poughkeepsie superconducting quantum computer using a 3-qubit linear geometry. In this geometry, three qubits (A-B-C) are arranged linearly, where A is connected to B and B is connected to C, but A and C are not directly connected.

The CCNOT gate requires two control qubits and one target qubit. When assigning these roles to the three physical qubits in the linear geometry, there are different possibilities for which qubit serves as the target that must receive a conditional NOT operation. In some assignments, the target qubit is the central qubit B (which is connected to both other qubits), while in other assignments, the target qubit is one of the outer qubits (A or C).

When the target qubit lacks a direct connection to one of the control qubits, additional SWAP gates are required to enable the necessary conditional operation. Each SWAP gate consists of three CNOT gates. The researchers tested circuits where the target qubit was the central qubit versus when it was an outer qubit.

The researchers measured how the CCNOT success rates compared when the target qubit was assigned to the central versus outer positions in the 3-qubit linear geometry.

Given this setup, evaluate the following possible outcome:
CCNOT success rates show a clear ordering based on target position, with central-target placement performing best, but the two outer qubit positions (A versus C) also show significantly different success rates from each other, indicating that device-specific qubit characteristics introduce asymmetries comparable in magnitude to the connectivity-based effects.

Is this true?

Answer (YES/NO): NO